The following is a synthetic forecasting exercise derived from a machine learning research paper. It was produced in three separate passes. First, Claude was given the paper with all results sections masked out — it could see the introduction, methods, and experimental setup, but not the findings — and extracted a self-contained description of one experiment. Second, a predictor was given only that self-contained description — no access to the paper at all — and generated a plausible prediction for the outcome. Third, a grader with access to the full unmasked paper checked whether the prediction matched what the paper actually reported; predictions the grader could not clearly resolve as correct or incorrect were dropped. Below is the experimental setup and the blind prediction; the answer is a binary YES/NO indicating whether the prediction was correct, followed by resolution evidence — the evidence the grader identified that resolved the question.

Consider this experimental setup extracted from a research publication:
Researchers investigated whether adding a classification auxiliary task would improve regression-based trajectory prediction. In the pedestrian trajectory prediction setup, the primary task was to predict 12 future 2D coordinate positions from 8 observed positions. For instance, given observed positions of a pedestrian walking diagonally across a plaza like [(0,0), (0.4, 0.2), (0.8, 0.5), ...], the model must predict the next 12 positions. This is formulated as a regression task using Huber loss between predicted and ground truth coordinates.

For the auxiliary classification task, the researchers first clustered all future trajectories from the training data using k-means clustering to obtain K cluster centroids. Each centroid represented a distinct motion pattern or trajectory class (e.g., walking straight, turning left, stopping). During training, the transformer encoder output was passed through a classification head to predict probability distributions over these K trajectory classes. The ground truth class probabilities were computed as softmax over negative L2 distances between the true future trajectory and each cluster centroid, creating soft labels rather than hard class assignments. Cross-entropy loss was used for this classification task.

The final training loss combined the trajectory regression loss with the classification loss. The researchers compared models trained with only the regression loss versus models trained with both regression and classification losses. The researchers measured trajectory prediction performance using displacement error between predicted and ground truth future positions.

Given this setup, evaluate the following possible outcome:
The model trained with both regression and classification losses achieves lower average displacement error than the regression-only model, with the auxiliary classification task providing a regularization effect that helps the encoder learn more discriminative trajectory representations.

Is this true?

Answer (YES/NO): NO